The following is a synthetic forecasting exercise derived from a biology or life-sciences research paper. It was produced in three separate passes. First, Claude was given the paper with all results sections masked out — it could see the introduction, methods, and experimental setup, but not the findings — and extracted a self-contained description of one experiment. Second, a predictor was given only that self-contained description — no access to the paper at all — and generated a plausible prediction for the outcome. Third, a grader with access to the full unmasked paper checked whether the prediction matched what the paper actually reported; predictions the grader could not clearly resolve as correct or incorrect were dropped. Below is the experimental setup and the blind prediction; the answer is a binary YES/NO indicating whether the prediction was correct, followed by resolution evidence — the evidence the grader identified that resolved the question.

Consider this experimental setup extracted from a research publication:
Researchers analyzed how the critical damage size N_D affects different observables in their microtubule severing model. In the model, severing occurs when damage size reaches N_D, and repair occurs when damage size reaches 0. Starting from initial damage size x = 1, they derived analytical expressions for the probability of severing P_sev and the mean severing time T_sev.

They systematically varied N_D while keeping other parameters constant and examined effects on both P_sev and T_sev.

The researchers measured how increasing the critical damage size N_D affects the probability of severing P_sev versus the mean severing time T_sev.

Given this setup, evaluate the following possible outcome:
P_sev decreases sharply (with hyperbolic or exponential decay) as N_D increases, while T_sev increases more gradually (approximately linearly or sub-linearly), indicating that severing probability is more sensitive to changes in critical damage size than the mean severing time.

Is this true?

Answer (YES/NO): NO